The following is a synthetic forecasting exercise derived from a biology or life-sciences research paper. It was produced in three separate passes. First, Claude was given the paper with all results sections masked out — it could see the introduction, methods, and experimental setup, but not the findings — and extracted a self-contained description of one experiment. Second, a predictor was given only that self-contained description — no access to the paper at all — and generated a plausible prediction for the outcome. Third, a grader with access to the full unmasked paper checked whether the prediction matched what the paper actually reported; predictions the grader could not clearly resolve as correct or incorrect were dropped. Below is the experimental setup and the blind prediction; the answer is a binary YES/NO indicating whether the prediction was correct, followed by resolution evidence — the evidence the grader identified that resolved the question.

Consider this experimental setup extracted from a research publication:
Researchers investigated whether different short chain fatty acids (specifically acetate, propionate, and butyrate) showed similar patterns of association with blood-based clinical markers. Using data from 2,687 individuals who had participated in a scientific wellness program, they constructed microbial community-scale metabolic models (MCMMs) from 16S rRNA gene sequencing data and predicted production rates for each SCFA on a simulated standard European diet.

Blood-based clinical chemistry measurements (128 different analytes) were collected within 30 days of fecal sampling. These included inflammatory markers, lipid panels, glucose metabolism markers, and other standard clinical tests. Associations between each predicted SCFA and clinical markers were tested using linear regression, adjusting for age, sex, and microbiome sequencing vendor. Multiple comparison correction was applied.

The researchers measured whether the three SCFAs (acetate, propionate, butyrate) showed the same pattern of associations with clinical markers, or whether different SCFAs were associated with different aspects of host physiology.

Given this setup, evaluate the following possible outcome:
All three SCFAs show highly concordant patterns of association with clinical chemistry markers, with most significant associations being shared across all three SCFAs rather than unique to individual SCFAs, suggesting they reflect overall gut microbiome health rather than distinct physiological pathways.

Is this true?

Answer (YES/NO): NO